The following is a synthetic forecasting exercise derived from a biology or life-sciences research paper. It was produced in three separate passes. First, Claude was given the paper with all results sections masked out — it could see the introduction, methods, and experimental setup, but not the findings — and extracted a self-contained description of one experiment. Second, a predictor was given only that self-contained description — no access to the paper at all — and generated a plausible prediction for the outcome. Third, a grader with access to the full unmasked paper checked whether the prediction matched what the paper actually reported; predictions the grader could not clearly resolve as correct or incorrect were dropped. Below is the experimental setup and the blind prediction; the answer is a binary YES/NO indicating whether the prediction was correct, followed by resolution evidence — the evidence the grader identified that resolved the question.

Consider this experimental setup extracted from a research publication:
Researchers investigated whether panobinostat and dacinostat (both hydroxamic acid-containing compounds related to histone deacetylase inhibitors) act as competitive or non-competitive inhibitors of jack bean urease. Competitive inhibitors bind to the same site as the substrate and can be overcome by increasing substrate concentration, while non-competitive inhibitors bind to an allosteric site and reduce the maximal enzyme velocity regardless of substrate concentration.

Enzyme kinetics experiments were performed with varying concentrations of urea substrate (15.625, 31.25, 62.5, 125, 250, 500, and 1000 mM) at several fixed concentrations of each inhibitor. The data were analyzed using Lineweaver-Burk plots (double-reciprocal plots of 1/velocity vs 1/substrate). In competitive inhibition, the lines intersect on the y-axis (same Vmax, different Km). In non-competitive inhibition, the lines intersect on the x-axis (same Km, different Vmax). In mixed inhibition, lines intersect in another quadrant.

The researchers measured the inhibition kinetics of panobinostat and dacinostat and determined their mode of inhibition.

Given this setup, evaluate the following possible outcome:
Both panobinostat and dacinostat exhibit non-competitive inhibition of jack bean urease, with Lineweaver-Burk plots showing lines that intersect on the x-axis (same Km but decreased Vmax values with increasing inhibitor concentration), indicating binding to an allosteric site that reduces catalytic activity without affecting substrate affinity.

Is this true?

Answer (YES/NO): NO